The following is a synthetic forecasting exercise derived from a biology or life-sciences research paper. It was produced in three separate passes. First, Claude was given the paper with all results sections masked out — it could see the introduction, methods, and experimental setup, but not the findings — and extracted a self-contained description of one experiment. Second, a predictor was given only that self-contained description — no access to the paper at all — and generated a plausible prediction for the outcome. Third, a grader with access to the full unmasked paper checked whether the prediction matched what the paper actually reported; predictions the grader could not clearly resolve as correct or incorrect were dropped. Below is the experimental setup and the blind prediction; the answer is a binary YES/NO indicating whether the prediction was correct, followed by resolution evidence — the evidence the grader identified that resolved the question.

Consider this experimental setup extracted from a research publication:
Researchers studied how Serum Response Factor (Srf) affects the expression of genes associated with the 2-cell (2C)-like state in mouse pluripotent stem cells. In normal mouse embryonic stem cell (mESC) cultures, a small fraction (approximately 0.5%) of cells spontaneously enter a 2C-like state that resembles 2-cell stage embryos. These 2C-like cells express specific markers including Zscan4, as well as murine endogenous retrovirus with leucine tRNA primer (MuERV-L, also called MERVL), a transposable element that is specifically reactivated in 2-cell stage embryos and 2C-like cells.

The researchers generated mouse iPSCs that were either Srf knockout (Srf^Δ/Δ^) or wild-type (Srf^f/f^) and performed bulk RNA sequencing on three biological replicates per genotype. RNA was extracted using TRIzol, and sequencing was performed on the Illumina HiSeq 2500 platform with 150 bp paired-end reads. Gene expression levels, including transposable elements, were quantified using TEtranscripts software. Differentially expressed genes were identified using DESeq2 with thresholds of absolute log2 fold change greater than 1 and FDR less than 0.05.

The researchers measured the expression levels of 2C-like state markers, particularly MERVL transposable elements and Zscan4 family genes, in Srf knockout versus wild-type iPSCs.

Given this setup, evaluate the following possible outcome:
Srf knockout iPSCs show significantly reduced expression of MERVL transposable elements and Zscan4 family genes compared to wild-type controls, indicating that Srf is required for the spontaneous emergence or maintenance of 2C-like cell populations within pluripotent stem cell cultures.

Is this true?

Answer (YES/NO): NO